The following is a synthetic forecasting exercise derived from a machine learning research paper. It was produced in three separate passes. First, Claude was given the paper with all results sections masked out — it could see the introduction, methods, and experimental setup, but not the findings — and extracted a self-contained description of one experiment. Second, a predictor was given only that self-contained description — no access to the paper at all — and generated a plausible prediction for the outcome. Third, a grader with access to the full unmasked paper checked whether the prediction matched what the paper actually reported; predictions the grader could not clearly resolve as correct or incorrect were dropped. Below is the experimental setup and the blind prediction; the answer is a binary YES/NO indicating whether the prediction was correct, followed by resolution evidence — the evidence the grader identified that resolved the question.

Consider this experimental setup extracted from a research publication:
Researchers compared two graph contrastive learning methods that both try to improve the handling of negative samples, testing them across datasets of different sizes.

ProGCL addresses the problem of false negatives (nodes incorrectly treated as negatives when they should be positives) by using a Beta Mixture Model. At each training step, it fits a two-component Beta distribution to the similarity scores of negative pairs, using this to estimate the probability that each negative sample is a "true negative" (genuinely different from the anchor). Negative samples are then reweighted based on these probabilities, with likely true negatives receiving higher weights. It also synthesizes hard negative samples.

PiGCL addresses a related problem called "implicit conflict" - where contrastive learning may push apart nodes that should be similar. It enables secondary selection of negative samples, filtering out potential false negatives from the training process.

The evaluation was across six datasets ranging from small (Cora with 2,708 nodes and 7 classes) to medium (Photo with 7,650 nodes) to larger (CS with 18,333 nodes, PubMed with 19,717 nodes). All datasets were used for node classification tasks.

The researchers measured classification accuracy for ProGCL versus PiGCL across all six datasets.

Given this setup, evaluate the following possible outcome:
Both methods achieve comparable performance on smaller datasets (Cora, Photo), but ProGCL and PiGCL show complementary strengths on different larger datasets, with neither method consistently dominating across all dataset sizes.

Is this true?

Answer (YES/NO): NO